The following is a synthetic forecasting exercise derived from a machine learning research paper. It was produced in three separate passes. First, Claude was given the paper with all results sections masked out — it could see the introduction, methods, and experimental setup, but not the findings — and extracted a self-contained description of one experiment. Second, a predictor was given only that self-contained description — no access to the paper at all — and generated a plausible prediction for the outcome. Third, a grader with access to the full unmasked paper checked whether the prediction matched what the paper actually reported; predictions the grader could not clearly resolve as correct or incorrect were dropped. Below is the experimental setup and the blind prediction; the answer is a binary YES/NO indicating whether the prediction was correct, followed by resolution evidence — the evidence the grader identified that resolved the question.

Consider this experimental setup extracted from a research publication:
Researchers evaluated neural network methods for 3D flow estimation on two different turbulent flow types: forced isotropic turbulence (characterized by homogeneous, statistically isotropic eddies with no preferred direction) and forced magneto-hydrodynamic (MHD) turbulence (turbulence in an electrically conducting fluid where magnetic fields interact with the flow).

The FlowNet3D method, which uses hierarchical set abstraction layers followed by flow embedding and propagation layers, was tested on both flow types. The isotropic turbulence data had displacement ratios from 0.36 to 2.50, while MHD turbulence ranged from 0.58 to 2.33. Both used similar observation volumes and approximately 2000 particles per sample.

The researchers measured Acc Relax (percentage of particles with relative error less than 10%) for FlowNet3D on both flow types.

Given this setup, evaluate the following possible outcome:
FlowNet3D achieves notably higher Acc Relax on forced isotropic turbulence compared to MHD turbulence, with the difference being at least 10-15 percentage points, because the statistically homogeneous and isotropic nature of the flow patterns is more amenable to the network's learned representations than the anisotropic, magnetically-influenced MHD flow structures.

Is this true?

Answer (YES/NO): NO